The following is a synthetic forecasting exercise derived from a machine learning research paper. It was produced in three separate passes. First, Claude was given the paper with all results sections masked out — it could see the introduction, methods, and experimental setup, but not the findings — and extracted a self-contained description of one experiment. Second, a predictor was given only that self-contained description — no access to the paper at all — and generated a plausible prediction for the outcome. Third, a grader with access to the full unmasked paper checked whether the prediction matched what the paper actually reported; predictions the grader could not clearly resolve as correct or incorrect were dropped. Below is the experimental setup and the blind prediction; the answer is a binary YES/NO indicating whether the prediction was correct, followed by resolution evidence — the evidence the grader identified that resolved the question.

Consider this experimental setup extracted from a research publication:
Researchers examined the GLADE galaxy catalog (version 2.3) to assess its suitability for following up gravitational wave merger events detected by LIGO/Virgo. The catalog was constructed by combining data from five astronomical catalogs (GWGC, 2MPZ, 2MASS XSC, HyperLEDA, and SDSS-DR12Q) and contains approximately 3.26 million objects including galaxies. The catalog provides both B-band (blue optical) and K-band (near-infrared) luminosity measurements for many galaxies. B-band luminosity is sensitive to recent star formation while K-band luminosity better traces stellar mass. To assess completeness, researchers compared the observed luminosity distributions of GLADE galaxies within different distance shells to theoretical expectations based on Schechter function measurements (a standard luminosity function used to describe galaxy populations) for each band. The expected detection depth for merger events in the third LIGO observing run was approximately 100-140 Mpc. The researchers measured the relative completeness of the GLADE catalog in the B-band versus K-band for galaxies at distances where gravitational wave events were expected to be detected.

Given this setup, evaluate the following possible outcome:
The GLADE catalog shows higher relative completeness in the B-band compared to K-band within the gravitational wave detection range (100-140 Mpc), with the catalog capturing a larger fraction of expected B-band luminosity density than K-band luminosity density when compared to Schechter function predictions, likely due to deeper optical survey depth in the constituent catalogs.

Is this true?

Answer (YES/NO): YES